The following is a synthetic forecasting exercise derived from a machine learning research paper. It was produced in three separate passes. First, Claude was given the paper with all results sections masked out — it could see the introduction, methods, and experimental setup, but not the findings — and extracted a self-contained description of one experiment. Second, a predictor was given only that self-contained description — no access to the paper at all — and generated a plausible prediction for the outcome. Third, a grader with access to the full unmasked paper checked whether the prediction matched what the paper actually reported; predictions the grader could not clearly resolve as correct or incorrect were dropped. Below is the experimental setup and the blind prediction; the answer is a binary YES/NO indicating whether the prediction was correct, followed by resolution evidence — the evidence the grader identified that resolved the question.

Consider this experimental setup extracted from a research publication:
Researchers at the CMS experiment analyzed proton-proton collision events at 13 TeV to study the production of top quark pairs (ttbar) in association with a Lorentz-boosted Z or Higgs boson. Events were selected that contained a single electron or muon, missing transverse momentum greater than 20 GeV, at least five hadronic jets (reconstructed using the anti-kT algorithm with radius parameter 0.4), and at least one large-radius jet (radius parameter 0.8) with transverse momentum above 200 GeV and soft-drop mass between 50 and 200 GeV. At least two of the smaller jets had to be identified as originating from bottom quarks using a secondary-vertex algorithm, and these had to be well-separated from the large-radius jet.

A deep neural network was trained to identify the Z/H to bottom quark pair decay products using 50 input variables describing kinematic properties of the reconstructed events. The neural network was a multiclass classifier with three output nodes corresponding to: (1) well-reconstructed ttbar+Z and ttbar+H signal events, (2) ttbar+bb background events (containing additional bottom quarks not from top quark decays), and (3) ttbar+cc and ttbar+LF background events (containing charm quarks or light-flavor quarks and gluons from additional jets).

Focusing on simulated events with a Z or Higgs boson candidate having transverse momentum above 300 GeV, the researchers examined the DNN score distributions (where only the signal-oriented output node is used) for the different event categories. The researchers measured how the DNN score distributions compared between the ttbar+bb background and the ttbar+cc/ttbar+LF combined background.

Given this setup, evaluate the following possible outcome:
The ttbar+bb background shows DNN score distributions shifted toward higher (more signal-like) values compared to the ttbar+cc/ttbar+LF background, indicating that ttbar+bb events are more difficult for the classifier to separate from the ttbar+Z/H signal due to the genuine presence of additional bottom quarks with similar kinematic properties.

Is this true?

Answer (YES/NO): YES